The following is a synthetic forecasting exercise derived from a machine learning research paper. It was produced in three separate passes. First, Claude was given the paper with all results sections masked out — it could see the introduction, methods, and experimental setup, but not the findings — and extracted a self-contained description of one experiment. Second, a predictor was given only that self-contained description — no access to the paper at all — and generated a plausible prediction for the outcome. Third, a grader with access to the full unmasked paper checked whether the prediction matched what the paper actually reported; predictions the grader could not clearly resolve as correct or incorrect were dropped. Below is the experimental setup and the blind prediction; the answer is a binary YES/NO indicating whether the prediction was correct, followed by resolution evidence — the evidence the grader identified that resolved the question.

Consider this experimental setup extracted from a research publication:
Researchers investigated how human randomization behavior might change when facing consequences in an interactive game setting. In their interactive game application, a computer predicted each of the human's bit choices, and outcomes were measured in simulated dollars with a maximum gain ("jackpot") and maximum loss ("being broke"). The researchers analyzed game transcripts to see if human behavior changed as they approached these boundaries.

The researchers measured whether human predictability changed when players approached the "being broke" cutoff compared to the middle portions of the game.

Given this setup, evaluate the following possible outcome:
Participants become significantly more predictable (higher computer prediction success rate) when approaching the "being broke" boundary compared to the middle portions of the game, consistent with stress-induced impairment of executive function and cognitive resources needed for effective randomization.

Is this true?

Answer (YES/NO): NO